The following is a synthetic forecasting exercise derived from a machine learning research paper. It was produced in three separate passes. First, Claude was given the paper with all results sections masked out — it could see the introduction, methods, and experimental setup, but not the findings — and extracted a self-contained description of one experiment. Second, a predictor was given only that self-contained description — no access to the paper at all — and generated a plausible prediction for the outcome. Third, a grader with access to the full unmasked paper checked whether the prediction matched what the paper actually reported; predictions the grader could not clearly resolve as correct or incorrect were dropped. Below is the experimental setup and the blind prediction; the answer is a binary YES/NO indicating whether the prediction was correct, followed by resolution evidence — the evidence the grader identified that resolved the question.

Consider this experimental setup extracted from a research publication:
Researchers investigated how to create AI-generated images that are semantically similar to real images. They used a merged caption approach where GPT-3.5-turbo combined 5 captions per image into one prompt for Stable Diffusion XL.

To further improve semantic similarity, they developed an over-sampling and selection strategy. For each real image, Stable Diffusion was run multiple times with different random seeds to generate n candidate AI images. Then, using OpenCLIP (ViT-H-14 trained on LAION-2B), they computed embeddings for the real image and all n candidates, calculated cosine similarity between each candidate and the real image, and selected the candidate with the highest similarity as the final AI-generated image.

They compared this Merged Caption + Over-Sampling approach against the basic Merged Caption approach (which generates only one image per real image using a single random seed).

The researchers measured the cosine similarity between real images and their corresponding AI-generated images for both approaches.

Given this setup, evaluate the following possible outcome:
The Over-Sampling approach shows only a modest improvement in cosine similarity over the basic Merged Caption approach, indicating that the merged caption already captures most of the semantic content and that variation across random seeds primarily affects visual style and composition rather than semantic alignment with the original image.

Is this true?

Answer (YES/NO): NO